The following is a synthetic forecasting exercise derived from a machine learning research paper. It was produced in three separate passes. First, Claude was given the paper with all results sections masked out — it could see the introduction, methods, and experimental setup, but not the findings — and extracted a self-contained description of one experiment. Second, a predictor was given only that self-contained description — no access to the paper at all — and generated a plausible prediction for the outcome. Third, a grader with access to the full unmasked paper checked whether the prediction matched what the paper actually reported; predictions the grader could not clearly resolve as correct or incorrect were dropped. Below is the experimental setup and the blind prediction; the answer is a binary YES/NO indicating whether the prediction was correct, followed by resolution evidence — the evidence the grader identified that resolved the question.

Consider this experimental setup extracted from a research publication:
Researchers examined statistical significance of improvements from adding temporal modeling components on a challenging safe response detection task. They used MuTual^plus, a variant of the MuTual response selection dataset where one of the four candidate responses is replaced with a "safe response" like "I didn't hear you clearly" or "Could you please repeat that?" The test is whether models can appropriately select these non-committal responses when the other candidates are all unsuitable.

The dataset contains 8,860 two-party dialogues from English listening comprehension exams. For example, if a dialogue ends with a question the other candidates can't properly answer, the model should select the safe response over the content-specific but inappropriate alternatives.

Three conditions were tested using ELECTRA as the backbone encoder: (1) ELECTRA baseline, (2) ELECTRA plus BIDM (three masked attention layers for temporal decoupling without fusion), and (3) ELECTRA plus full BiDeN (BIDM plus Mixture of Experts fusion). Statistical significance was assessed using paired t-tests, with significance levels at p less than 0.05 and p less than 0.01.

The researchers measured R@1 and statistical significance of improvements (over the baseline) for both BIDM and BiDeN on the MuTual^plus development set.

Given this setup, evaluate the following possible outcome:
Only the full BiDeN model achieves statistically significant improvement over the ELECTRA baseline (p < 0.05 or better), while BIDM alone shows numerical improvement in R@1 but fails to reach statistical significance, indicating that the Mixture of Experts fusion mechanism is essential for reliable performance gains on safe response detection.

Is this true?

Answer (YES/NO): YES